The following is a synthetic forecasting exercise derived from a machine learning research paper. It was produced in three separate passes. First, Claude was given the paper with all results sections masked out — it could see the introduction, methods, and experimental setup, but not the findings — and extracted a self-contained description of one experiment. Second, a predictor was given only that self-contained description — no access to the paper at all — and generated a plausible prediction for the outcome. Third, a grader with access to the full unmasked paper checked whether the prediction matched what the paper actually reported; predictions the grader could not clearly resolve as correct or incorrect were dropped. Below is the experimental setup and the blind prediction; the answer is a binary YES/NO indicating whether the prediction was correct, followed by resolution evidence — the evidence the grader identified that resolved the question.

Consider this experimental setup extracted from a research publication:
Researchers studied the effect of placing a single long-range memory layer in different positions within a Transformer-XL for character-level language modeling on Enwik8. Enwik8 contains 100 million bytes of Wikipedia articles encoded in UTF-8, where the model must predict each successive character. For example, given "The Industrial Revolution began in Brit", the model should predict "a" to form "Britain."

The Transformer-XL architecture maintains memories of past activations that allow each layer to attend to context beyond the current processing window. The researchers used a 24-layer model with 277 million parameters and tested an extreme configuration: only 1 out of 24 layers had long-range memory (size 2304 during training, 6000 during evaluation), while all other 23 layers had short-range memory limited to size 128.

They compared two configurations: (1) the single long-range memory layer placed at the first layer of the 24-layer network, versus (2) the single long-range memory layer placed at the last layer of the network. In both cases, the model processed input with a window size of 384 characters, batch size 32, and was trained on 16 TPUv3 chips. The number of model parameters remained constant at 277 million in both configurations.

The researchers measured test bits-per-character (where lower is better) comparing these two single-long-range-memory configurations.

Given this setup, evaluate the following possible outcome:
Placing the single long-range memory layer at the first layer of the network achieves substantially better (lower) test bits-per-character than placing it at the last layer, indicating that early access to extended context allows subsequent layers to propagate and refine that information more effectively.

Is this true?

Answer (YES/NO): NO